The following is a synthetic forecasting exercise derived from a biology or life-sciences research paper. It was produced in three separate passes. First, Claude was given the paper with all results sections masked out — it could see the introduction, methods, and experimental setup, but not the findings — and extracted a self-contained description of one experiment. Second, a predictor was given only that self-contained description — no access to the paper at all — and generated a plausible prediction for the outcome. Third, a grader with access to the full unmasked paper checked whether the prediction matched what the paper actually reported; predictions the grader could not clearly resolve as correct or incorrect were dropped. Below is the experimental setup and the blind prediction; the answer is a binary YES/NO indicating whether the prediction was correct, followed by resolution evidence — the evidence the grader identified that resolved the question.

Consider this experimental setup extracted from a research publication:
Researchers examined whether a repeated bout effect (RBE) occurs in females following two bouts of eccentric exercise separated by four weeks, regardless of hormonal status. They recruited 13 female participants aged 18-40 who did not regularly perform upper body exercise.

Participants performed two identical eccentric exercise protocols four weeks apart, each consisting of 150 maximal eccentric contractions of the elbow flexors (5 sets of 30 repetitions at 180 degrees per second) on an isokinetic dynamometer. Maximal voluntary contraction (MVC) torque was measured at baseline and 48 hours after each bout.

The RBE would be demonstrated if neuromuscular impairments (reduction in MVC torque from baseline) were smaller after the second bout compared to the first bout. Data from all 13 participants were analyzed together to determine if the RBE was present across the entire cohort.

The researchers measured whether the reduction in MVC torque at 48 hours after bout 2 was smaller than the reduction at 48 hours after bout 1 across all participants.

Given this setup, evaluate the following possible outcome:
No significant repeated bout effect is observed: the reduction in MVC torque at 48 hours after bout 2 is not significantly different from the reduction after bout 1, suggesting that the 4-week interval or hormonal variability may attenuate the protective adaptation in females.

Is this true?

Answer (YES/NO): NO